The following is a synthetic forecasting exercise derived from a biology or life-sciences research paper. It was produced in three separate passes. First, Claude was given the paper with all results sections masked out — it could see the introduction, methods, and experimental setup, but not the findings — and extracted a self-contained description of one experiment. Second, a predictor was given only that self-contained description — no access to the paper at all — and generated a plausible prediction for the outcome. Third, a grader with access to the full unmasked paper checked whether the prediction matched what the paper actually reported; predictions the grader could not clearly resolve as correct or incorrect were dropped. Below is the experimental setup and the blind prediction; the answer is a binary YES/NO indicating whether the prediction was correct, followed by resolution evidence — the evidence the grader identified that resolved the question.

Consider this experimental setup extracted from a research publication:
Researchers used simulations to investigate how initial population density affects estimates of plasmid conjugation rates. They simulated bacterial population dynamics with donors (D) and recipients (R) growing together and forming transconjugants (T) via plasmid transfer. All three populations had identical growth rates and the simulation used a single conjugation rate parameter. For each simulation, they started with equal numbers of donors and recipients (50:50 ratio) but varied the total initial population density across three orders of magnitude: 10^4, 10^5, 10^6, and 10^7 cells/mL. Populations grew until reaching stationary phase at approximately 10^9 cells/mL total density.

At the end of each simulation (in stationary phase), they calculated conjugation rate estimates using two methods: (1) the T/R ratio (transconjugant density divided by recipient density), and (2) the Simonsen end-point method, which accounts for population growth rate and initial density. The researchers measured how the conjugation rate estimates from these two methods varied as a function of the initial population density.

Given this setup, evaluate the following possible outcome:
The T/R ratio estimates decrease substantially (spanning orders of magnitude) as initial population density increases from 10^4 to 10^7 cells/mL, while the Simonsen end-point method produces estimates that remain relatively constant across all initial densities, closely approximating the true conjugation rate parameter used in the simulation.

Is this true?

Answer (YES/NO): NO